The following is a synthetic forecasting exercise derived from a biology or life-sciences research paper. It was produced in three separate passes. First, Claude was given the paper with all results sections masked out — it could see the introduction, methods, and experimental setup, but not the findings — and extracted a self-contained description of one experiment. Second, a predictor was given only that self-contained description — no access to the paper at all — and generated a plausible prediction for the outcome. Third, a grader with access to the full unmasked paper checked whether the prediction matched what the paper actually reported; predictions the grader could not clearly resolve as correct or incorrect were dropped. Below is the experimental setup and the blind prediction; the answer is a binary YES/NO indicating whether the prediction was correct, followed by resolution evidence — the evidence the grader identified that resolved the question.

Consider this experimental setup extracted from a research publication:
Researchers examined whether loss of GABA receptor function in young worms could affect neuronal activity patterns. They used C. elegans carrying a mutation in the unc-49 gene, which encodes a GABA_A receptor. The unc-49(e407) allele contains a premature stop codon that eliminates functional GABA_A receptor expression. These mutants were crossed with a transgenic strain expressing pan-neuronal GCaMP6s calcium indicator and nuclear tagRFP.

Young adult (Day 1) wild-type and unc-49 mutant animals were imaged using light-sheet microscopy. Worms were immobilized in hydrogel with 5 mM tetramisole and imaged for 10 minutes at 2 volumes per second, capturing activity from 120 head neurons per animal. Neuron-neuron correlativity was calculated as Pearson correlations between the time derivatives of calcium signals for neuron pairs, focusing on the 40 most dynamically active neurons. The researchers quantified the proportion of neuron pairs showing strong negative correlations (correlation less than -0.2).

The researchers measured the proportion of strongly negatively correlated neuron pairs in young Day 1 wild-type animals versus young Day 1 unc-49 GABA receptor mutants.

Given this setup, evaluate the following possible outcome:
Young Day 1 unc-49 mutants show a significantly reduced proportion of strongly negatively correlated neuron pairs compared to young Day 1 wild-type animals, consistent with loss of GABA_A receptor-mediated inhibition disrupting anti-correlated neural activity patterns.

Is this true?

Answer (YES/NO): NO